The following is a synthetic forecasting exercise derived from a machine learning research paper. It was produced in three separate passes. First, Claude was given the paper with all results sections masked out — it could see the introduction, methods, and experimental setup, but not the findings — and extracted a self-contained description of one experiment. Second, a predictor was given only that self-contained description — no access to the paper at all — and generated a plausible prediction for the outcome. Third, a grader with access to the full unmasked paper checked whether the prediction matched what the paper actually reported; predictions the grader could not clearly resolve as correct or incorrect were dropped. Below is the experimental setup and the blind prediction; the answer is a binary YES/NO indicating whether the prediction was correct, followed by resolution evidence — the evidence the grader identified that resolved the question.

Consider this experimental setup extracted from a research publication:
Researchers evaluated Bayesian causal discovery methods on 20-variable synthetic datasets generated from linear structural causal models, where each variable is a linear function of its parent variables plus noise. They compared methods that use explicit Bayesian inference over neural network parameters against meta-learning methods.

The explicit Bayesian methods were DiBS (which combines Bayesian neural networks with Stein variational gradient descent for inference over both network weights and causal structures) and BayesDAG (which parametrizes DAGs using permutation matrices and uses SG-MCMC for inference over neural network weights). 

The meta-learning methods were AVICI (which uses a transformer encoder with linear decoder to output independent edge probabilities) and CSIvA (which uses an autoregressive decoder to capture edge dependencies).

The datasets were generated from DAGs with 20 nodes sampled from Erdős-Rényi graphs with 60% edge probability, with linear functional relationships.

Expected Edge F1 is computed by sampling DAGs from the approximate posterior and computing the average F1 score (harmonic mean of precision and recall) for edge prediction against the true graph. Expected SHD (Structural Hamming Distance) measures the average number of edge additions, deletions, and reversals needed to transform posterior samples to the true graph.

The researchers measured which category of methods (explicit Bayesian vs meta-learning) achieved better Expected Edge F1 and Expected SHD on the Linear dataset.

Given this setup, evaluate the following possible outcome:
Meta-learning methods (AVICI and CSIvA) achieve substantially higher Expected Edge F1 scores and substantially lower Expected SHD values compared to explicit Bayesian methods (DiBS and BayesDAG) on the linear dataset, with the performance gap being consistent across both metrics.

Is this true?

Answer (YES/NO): NO